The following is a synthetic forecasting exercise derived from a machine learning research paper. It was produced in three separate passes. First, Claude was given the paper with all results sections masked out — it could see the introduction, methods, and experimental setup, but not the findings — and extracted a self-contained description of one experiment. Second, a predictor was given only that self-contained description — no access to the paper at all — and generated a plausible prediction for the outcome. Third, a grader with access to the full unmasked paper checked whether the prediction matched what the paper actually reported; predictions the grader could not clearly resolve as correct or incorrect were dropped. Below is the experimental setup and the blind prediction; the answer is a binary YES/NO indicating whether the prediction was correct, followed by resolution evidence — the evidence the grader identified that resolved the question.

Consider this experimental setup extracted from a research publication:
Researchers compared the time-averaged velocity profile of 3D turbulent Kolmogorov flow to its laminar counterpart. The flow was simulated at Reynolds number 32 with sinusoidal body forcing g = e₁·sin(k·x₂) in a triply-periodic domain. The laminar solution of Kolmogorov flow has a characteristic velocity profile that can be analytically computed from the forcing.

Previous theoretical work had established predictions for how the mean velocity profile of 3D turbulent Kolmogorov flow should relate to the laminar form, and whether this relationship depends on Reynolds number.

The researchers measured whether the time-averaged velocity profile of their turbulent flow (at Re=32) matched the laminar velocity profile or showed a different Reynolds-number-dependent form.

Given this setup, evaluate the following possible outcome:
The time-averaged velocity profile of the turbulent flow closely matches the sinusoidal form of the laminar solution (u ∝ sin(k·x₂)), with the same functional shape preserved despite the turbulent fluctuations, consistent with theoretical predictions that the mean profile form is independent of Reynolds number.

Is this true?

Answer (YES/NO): YES